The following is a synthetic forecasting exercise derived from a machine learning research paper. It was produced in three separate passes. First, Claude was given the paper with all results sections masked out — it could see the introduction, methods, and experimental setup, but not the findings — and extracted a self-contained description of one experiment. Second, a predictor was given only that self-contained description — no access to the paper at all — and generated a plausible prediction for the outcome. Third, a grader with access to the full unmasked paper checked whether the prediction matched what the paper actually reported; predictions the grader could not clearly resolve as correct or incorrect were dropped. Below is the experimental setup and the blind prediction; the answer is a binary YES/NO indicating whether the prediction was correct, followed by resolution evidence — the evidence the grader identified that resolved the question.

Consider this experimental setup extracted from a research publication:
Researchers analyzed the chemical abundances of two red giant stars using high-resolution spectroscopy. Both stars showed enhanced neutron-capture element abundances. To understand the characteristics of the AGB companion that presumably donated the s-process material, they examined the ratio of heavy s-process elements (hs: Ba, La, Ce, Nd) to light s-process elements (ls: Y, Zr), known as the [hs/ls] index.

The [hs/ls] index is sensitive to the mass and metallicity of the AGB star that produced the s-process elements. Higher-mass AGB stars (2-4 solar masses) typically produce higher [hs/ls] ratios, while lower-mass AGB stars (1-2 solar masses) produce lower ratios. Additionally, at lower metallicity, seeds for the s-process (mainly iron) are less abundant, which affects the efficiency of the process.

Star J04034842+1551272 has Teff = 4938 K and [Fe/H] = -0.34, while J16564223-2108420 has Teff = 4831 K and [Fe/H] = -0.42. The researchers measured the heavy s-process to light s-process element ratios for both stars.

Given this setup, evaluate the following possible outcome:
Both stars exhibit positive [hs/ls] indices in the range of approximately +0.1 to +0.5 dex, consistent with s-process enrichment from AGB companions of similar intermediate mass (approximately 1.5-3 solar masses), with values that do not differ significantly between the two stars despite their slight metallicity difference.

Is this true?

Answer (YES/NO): NO